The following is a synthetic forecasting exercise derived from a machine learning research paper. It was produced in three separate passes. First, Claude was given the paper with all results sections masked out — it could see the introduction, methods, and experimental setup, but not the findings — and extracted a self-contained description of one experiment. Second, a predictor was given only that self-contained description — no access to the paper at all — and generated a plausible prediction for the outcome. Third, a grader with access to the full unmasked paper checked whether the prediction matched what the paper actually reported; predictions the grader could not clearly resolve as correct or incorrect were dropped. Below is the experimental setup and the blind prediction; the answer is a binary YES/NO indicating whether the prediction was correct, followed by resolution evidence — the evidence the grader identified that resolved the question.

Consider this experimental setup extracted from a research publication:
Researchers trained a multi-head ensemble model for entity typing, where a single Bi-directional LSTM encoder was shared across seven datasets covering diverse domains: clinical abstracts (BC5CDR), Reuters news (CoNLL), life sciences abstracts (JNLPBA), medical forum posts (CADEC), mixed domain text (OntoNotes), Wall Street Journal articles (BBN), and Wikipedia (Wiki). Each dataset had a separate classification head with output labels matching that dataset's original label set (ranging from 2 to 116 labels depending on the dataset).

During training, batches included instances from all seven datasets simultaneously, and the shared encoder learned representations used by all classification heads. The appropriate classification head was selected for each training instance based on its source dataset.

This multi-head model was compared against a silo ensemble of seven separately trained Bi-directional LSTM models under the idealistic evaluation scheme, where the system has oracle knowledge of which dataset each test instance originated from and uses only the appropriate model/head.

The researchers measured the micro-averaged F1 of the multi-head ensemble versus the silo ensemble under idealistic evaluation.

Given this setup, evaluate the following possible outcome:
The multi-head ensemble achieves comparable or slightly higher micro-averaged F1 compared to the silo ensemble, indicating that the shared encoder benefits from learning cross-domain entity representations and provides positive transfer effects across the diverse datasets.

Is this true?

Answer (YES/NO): YES